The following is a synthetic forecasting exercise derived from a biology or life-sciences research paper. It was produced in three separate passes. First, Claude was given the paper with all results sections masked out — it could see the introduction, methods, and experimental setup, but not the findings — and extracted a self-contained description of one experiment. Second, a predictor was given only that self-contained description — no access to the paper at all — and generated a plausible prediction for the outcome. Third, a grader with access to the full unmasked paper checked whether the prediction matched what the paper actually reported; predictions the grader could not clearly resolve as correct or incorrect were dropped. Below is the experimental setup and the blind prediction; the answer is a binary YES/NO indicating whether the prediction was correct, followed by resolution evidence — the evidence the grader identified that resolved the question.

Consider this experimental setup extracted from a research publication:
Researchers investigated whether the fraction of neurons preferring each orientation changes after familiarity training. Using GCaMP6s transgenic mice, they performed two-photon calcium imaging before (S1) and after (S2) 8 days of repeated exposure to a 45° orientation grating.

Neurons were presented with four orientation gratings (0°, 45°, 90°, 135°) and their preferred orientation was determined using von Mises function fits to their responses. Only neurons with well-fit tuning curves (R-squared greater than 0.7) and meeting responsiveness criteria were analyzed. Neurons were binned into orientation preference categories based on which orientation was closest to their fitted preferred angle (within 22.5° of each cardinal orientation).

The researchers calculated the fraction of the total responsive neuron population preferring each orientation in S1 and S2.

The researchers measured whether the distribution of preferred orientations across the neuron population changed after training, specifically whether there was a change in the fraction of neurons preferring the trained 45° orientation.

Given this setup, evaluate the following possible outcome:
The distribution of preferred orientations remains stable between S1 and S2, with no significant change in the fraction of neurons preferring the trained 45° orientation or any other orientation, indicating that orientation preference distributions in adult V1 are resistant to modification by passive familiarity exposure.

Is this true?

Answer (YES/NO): NO